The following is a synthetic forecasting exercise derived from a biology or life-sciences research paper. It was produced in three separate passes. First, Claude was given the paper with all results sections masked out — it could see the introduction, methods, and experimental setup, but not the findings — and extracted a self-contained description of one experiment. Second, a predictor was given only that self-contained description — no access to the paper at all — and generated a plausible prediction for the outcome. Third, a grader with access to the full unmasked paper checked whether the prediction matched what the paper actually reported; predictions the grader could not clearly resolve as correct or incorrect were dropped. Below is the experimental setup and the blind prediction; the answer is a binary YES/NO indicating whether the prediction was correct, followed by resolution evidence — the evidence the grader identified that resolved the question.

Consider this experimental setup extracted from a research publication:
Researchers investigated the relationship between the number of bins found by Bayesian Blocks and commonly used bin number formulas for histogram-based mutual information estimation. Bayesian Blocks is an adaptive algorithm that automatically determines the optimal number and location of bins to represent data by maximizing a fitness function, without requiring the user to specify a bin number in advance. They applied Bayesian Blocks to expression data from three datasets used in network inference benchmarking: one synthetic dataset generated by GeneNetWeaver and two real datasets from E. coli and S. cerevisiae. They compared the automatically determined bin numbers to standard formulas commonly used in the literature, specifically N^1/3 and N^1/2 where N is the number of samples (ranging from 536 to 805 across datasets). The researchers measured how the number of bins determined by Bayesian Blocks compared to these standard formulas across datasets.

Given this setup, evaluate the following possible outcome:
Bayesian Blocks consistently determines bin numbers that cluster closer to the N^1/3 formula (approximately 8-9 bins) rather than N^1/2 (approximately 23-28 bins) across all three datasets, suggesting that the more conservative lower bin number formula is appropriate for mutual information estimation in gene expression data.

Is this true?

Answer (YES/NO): YES